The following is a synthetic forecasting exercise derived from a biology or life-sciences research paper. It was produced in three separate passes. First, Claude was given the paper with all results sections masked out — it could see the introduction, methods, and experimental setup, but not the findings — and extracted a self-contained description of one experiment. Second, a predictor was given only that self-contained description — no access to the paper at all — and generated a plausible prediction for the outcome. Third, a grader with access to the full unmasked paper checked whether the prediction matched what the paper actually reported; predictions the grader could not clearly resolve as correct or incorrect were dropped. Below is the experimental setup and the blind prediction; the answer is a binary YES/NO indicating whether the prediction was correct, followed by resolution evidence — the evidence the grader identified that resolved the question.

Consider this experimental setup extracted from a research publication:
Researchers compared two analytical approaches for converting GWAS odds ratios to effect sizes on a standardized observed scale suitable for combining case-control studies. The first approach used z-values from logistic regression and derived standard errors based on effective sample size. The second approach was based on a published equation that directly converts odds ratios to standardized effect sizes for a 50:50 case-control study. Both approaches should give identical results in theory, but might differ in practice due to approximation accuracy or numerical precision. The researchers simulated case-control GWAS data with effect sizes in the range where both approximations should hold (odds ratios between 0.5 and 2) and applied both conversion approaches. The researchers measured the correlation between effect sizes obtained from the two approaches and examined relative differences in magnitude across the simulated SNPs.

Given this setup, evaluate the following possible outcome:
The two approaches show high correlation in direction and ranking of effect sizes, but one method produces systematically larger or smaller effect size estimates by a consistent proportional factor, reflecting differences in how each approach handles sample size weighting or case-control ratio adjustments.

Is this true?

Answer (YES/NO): NO